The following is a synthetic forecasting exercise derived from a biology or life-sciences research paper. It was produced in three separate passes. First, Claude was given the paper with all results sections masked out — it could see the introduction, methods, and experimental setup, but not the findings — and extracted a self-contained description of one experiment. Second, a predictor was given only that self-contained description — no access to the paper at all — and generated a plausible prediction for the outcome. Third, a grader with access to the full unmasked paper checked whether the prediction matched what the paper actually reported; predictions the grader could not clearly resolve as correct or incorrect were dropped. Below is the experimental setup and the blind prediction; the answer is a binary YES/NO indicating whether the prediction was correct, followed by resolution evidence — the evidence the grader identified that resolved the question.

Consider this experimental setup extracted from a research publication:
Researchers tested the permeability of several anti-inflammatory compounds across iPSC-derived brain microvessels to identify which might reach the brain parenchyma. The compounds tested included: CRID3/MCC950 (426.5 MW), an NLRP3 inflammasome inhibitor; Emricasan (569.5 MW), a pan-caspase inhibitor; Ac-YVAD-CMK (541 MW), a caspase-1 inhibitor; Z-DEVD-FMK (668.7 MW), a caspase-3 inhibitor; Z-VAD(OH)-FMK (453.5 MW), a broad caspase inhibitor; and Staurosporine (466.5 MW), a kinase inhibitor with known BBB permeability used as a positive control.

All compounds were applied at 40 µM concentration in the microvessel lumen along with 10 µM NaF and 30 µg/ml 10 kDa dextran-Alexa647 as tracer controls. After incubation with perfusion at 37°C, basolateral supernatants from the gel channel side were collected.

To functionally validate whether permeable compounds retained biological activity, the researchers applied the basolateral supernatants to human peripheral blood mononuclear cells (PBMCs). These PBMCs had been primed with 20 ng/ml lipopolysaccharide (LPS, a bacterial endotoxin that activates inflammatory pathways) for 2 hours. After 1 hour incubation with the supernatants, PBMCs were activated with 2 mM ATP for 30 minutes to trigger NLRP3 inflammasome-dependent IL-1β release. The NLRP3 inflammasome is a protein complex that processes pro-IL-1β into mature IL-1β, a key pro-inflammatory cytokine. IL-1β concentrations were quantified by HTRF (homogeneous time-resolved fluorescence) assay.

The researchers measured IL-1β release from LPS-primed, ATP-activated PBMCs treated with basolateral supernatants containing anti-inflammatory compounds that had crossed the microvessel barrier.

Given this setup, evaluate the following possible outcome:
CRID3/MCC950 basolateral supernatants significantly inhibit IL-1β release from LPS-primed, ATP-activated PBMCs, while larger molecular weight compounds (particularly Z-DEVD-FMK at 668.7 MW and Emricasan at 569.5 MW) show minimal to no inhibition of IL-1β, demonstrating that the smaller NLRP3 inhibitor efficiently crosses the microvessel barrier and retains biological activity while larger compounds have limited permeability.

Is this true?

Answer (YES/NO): YES